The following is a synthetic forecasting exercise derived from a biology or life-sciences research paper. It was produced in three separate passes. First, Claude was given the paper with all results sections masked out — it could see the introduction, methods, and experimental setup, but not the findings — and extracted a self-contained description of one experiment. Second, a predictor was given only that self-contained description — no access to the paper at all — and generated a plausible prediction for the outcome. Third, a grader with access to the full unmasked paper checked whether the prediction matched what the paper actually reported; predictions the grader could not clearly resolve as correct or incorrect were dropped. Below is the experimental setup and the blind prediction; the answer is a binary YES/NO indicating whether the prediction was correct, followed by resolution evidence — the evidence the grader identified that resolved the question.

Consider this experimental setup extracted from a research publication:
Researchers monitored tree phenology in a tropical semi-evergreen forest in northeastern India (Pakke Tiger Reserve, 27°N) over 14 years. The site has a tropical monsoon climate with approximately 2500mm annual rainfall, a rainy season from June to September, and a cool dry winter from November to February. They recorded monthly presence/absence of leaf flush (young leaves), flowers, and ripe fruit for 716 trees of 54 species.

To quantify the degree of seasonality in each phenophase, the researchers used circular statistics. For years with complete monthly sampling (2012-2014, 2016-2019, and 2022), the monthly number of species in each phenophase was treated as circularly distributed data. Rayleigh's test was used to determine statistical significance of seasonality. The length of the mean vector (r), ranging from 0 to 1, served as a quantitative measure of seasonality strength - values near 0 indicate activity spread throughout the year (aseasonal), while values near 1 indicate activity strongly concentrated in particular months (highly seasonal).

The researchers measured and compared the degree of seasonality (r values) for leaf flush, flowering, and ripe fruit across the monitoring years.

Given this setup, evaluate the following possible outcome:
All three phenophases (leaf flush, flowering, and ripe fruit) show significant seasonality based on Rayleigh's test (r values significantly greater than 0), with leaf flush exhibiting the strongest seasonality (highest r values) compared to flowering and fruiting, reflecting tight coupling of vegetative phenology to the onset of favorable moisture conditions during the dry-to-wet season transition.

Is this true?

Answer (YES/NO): NO